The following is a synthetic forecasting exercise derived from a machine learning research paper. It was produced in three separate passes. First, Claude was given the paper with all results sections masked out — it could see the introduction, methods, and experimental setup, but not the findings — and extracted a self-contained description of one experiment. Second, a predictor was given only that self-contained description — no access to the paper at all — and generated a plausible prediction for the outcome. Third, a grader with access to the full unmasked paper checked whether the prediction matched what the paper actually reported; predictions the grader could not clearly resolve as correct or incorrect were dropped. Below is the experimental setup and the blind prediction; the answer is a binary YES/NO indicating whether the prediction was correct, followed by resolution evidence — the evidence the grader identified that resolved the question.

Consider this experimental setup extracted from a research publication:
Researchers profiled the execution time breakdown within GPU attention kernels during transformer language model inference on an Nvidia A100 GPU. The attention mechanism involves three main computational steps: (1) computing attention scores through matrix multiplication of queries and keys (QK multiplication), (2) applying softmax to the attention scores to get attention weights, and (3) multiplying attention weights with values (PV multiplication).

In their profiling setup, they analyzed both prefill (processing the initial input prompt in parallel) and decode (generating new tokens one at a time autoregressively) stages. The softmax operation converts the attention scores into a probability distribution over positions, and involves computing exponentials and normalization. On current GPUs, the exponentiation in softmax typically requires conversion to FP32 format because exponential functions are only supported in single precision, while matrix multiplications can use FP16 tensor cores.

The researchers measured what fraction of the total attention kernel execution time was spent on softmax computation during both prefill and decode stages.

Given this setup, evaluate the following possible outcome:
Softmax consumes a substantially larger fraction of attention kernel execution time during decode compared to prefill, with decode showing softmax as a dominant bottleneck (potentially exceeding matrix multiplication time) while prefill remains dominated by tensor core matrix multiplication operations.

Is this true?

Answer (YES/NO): NO